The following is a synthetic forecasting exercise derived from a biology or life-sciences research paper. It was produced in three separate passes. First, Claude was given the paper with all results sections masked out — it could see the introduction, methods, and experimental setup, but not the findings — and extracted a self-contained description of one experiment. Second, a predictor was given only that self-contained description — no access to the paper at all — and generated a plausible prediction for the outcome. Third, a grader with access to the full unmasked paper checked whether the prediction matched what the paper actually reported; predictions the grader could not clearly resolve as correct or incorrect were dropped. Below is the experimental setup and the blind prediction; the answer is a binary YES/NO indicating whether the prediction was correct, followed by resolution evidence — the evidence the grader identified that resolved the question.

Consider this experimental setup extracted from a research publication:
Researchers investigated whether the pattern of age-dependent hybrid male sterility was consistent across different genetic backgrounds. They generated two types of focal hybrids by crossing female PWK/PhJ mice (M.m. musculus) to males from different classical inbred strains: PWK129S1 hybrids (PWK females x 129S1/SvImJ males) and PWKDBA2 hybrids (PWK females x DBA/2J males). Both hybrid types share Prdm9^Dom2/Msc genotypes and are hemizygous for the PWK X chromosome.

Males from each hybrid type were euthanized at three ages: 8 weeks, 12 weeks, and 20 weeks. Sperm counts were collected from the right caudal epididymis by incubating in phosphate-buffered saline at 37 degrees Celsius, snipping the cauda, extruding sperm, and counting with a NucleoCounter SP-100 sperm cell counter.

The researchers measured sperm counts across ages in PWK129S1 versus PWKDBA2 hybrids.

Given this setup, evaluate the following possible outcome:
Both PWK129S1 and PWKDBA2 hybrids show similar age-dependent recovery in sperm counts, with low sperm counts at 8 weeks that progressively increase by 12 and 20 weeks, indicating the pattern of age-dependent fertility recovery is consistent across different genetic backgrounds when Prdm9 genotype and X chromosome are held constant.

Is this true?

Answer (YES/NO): NO